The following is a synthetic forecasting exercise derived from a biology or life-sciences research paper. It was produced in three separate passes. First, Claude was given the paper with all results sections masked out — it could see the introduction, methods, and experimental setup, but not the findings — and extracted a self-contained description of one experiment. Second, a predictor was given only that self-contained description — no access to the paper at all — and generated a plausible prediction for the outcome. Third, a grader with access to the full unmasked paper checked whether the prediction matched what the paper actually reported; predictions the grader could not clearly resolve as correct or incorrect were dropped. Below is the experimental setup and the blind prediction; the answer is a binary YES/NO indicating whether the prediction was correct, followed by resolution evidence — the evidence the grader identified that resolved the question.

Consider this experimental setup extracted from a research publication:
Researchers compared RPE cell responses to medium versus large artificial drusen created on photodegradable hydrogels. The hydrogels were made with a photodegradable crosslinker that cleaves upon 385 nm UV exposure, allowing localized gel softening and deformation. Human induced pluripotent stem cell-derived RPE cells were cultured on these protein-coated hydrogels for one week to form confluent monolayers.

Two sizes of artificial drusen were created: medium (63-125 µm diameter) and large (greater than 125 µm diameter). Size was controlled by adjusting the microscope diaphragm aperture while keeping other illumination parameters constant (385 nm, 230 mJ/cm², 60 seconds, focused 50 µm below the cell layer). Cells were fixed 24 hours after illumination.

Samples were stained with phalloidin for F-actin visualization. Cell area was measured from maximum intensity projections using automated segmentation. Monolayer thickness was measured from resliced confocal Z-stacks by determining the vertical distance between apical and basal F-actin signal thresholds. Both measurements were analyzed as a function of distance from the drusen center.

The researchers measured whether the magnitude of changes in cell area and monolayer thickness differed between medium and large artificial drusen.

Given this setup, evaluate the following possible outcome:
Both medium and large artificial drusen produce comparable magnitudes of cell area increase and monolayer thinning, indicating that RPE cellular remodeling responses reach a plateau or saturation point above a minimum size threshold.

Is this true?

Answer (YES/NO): NO